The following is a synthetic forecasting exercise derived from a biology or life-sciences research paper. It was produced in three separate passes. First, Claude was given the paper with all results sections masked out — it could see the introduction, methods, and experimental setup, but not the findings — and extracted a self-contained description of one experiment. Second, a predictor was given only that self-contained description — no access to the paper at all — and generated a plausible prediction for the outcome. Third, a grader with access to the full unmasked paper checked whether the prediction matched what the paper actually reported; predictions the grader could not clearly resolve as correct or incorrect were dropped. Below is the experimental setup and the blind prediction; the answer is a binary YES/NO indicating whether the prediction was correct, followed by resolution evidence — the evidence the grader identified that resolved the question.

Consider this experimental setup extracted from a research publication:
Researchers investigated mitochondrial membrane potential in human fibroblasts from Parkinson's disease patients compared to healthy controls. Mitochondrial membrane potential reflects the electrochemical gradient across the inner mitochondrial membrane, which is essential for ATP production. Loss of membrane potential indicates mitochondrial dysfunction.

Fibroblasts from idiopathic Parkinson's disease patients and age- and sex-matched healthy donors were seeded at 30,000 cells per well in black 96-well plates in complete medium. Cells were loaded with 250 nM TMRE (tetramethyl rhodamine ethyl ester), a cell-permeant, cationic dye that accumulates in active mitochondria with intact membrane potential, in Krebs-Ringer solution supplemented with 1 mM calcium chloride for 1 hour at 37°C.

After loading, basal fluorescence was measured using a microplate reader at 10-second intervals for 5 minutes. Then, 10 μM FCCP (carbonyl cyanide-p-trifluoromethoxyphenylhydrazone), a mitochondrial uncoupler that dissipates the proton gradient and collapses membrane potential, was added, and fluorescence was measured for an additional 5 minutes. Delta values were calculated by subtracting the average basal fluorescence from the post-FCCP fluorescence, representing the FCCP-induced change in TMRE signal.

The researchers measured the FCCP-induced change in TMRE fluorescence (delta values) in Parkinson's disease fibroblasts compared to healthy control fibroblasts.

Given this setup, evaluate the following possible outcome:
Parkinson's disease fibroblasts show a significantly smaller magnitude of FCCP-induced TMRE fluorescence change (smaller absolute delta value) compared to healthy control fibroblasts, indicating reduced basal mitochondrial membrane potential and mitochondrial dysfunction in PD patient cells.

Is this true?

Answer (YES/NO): NO